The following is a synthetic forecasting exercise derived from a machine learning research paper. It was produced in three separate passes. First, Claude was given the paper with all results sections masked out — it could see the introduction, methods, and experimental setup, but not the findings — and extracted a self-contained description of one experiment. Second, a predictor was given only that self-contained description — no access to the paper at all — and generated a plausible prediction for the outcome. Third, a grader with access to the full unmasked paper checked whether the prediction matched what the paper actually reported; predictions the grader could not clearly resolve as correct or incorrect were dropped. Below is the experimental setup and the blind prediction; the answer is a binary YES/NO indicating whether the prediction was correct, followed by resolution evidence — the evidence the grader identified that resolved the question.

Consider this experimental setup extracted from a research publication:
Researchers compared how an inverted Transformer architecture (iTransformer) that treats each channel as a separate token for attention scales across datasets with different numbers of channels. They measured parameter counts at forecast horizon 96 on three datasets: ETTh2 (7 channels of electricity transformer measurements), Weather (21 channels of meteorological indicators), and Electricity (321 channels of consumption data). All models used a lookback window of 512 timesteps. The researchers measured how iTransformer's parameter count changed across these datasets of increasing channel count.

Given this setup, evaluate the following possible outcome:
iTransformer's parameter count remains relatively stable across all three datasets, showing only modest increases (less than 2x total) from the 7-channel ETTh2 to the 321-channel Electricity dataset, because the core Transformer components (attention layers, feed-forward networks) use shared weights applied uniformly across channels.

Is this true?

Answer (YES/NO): NO